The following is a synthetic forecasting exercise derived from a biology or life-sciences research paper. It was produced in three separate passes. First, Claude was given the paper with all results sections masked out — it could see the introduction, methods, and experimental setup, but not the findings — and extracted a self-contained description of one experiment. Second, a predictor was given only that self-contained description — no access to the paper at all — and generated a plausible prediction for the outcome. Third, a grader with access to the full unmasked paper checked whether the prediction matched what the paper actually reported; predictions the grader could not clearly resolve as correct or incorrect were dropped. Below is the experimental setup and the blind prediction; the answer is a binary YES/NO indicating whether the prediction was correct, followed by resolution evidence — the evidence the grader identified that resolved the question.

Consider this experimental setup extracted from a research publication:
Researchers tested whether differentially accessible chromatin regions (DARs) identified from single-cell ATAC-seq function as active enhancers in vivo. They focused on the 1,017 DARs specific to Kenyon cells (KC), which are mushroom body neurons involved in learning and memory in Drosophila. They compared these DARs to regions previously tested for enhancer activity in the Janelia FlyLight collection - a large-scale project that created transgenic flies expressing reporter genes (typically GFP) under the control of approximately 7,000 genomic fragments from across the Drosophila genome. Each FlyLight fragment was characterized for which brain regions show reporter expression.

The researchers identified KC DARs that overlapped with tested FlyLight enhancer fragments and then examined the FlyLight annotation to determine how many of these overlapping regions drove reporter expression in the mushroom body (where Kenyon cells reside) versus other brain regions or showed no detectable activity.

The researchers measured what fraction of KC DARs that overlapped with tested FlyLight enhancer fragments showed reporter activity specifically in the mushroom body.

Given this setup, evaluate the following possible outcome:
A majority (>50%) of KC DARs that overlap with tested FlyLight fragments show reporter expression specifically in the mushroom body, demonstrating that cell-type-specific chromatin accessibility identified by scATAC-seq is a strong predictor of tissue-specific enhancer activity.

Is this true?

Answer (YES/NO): YES